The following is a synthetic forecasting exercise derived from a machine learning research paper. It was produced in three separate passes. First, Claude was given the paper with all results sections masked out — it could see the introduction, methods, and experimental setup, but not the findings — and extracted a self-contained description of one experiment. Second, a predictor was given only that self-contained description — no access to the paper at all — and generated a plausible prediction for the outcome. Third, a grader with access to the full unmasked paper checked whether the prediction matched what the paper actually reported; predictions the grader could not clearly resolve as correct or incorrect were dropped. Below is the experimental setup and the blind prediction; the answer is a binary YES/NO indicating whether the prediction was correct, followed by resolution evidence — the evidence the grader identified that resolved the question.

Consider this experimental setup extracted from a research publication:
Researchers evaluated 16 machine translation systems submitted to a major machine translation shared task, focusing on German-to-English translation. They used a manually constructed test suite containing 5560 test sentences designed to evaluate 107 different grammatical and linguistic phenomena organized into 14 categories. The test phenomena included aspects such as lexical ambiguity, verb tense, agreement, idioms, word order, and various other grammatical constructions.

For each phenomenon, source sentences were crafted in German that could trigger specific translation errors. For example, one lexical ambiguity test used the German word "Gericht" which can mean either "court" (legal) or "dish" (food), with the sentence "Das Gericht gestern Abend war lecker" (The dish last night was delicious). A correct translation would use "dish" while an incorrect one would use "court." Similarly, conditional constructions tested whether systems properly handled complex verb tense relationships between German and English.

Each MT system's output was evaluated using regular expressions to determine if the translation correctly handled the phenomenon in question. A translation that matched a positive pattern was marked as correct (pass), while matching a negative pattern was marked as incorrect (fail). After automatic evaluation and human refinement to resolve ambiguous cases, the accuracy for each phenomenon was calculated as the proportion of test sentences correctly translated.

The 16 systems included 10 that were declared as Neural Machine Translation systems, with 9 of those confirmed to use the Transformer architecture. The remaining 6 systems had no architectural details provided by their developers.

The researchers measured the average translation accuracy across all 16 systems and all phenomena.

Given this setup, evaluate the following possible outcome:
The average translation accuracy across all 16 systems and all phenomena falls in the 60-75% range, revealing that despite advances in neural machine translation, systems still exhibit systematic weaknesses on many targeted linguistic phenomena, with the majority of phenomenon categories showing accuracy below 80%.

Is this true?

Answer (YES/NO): NO